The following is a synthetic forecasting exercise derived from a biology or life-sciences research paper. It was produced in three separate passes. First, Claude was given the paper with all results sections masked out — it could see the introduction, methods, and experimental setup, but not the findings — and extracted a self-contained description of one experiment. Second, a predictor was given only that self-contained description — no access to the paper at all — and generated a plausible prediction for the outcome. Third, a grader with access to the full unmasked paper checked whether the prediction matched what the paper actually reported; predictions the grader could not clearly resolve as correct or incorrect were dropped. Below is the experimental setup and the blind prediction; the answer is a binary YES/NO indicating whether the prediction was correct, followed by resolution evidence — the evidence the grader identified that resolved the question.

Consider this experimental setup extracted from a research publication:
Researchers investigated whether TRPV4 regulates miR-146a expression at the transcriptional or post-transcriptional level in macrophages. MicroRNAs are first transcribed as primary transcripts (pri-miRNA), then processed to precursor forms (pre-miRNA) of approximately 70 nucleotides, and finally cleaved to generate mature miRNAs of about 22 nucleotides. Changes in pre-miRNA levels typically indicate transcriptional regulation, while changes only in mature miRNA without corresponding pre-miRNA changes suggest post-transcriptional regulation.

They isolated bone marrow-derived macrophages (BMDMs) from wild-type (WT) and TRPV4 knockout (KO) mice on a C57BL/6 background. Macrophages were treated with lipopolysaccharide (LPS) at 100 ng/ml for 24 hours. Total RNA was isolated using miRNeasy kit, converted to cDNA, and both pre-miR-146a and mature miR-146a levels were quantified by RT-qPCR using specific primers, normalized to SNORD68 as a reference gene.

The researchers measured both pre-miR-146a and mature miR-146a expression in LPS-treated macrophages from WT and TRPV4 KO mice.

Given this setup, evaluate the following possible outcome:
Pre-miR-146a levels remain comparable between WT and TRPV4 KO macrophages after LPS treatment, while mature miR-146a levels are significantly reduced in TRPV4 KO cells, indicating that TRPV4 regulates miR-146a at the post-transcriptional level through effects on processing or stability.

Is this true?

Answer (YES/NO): NO